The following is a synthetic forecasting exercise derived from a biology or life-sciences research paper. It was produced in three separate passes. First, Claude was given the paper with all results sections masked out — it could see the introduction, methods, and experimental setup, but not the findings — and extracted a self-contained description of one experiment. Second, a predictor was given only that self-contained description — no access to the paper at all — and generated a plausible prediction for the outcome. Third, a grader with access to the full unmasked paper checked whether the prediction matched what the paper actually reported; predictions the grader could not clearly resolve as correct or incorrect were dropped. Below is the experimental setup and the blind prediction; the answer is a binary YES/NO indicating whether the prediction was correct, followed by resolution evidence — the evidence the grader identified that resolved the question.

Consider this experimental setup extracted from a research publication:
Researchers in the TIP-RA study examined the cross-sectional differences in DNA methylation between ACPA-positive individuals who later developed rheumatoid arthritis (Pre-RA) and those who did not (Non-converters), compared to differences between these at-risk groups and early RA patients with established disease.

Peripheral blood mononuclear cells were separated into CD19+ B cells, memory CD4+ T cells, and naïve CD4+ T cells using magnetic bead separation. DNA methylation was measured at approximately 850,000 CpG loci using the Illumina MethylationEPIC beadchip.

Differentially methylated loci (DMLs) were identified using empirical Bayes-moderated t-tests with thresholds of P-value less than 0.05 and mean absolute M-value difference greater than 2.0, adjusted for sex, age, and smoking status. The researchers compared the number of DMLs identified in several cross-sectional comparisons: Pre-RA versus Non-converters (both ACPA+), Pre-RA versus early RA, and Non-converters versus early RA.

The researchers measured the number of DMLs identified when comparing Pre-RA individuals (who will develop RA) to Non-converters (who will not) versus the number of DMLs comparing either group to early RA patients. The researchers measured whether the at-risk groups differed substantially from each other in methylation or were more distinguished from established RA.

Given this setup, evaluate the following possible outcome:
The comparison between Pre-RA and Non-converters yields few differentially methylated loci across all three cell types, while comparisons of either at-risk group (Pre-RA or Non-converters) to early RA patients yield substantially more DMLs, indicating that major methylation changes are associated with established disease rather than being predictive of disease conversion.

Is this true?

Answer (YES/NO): NO